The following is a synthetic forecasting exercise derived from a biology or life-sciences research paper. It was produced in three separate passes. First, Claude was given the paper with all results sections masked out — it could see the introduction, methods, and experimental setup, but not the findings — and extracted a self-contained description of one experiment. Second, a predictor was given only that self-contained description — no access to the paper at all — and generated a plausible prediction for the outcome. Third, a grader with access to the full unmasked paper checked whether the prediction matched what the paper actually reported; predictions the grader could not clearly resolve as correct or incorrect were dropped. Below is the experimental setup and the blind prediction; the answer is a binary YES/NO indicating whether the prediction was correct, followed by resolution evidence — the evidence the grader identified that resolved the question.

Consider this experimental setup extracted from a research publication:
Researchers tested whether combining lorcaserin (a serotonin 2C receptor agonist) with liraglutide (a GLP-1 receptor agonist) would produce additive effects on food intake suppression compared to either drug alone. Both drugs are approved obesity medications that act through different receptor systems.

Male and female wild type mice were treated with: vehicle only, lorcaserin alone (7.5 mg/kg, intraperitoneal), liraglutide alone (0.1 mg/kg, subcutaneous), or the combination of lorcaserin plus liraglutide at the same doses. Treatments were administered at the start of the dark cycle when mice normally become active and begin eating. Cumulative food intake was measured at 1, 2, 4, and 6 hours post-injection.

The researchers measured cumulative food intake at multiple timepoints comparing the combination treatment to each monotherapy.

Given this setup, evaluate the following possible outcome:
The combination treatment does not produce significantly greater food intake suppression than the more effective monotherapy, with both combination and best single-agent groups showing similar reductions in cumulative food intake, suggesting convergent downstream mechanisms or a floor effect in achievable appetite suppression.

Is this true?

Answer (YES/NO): NO